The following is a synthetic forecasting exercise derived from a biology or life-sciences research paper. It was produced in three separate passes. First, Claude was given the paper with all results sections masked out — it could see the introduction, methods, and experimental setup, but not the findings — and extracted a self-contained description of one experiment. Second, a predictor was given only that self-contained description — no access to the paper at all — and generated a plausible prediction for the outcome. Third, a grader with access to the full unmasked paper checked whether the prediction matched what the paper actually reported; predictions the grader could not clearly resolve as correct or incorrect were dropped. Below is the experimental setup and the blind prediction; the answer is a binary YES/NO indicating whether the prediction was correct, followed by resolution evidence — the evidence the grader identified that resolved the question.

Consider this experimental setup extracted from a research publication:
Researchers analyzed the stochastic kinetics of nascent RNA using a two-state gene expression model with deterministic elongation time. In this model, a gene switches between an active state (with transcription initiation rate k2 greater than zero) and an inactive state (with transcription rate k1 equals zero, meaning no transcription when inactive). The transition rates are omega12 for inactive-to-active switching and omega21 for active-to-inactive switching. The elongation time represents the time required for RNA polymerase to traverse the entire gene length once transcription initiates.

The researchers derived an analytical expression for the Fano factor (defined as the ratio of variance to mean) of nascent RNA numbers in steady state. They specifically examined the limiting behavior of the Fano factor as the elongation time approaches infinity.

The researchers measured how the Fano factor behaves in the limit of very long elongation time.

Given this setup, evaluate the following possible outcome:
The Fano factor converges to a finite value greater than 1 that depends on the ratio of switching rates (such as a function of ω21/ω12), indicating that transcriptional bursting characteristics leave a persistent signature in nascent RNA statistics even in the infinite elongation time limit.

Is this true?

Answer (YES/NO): YES